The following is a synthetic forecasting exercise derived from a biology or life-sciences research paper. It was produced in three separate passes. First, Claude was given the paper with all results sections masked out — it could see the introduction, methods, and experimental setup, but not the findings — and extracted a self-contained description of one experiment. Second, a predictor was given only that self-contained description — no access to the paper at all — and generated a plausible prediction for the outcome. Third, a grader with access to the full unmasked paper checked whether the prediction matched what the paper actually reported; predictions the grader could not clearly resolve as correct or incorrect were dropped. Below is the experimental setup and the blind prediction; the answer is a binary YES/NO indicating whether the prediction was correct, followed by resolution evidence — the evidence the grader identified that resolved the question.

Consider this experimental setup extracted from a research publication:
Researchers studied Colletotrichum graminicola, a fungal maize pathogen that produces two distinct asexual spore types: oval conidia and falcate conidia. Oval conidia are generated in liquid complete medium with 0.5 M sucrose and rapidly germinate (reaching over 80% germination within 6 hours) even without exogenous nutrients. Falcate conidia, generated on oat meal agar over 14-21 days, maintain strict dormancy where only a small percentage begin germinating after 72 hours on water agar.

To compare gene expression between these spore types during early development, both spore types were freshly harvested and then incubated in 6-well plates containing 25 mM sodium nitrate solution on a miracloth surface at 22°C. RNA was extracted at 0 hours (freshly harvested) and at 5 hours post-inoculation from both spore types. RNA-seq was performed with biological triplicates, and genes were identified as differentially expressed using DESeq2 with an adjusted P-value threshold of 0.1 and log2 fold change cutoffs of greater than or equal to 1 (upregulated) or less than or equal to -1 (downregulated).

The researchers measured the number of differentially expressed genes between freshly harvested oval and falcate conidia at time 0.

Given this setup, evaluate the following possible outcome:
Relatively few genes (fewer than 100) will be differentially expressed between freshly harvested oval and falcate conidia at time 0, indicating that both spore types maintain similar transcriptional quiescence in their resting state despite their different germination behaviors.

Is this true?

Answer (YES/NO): NO